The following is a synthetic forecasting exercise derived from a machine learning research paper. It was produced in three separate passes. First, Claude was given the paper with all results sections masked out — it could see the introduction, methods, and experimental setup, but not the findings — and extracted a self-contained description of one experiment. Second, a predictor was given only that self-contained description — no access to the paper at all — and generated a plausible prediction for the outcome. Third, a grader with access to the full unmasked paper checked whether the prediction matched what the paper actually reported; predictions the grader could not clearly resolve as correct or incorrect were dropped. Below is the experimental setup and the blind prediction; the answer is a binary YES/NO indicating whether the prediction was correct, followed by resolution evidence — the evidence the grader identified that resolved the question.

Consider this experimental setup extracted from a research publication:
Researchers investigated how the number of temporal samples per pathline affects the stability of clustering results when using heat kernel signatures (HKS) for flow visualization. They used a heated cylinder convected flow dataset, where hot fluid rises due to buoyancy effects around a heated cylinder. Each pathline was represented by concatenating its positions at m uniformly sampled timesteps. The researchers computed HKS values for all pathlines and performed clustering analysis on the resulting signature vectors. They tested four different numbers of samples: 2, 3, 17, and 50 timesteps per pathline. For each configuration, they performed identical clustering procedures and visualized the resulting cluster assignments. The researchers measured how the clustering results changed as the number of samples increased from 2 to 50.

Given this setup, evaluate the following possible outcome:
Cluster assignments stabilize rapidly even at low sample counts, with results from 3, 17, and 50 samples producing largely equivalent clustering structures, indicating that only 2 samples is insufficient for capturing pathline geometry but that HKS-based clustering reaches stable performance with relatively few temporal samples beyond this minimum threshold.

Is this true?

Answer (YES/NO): NO